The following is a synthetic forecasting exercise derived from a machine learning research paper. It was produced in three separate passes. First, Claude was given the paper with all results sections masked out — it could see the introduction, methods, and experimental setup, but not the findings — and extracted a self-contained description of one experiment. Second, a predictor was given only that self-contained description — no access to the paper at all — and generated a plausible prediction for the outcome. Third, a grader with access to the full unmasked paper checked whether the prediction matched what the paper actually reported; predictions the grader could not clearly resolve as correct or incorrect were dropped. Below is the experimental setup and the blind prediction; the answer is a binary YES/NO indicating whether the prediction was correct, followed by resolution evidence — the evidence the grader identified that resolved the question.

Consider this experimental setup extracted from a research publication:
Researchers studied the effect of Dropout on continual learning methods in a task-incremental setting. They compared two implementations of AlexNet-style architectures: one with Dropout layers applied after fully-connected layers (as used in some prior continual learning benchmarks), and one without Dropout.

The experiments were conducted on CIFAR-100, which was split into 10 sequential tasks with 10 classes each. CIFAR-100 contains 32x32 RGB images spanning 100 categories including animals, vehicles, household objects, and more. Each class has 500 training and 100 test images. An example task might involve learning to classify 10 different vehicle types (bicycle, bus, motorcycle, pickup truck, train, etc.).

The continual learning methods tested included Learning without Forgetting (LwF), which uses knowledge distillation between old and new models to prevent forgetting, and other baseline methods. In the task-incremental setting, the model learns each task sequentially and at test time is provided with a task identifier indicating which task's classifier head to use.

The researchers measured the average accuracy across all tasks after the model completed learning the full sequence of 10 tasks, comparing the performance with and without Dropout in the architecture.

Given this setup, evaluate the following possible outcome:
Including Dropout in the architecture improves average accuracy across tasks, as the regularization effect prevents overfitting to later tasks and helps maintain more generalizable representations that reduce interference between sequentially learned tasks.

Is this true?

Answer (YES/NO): NO